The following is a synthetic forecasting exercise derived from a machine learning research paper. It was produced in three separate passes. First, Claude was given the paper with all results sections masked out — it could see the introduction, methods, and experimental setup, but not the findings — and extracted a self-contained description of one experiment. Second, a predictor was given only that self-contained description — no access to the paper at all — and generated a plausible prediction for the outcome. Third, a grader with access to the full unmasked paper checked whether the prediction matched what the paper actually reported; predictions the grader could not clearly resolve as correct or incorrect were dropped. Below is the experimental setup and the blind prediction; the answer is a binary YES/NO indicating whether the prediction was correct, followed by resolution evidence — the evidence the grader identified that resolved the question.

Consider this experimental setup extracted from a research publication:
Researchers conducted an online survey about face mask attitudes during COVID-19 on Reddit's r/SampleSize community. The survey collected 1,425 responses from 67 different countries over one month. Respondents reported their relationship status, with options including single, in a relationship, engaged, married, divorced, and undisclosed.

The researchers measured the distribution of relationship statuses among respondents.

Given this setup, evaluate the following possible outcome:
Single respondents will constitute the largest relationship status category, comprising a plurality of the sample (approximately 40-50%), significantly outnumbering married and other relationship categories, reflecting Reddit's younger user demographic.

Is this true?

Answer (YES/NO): YES